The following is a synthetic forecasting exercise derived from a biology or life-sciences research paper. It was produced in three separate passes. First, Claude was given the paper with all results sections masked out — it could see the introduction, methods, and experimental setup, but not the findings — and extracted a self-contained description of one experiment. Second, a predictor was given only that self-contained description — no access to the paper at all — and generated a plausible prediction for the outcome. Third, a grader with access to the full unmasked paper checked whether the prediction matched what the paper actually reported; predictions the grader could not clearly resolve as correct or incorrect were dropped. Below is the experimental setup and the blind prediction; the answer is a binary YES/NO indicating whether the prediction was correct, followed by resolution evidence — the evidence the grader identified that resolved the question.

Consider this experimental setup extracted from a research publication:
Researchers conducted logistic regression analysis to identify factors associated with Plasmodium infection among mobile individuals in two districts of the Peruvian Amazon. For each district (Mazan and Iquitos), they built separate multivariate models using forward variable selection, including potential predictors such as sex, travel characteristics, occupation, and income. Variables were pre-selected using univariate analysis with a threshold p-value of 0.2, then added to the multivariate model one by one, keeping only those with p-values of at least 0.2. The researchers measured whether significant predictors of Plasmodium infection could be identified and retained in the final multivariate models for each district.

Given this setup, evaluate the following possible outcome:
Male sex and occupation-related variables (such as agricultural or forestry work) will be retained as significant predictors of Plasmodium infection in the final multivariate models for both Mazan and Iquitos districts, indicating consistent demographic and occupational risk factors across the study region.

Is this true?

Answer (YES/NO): NO